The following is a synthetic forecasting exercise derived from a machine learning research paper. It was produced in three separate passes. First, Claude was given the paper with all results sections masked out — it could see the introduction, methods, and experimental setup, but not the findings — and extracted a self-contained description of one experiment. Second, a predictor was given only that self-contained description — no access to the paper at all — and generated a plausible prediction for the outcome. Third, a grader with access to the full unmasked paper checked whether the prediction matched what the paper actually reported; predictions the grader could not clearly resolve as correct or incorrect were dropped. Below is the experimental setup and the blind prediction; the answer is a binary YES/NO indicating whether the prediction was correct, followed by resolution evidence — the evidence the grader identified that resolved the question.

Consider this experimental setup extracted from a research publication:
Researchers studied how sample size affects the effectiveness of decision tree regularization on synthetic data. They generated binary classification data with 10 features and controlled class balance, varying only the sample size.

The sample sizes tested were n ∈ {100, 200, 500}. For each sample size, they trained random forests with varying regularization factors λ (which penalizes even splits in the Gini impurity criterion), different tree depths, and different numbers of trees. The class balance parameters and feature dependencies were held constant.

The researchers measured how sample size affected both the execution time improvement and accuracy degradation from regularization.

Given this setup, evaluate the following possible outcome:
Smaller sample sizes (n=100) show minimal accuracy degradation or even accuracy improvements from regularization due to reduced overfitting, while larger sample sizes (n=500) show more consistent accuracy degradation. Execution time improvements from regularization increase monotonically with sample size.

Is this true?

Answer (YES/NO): NO